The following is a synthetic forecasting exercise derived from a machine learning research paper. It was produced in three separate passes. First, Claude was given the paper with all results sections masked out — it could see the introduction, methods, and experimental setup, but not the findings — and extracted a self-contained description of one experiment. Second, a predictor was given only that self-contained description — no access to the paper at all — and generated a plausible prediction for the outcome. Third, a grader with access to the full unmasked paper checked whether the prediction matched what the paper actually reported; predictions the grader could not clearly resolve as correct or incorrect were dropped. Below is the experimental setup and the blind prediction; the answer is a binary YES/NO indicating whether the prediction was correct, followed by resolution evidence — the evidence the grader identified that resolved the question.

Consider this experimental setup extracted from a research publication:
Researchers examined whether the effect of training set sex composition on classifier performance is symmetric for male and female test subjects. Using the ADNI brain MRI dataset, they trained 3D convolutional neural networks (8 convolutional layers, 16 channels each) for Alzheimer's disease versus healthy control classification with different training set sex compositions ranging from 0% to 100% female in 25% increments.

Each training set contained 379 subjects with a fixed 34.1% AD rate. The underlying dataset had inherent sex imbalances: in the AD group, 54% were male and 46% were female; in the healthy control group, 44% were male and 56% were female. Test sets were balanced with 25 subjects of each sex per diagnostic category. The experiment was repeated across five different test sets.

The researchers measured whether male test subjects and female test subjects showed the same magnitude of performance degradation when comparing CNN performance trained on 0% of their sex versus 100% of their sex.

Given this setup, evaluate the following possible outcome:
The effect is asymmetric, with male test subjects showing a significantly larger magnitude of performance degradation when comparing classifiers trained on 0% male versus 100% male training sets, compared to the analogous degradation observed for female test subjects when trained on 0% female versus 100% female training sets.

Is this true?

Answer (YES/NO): NO